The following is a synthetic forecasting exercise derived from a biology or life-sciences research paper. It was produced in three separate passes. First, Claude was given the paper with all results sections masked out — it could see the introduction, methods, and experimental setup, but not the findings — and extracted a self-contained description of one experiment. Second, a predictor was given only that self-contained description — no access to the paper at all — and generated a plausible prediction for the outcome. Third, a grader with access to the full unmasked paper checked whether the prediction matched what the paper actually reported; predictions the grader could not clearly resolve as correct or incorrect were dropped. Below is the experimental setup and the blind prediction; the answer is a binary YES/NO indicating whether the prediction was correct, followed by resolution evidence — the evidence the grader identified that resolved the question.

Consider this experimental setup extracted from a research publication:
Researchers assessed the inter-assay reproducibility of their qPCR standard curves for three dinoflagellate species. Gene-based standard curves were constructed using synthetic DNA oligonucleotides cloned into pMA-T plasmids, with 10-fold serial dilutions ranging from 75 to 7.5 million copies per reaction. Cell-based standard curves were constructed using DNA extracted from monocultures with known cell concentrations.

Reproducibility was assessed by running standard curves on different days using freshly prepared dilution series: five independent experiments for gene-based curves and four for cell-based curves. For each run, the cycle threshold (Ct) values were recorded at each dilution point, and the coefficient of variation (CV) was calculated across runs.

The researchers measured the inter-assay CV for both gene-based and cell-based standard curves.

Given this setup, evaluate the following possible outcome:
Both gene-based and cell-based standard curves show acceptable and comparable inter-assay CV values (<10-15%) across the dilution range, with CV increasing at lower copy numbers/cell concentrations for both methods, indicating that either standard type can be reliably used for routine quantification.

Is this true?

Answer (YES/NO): NO